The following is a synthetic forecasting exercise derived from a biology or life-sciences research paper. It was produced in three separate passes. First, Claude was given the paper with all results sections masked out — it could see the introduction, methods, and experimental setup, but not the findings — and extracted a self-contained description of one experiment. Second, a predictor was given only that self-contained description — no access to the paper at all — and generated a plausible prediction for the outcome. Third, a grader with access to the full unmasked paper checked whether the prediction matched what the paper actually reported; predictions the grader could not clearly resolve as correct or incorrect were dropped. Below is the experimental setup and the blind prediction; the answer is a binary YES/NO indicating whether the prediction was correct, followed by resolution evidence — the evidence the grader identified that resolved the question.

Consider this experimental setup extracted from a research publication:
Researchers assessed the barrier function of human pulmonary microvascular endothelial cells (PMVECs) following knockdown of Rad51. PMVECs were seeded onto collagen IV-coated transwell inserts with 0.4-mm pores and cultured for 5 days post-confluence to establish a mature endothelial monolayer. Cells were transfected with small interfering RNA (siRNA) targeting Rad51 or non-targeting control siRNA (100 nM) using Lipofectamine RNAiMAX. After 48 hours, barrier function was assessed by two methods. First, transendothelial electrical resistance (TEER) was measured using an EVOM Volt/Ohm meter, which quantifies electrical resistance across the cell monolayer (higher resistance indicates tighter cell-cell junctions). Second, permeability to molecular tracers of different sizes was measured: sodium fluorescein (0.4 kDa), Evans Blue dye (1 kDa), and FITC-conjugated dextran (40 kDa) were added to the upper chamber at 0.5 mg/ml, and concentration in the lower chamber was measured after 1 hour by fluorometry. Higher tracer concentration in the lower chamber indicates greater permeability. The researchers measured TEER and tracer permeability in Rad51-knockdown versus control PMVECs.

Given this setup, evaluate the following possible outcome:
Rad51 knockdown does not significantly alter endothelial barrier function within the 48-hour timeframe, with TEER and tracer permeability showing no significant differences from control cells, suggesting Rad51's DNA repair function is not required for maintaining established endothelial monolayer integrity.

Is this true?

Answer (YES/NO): NO